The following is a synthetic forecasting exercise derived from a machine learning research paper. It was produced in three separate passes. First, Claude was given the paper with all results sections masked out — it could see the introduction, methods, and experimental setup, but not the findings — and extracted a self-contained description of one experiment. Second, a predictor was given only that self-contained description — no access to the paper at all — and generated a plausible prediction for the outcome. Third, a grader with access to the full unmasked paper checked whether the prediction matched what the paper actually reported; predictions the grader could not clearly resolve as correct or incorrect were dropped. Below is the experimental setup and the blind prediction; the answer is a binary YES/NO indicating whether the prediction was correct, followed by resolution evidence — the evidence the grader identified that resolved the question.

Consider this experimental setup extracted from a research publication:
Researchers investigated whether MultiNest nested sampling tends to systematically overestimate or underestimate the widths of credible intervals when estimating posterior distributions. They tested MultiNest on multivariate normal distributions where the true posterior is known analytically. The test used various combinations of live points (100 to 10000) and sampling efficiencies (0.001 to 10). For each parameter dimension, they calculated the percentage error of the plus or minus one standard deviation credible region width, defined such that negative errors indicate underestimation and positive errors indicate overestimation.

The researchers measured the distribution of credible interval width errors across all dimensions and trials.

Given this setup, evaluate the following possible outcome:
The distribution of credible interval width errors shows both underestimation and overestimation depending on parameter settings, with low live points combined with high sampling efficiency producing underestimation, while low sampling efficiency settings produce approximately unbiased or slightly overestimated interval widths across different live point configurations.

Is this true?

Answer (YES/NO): NO